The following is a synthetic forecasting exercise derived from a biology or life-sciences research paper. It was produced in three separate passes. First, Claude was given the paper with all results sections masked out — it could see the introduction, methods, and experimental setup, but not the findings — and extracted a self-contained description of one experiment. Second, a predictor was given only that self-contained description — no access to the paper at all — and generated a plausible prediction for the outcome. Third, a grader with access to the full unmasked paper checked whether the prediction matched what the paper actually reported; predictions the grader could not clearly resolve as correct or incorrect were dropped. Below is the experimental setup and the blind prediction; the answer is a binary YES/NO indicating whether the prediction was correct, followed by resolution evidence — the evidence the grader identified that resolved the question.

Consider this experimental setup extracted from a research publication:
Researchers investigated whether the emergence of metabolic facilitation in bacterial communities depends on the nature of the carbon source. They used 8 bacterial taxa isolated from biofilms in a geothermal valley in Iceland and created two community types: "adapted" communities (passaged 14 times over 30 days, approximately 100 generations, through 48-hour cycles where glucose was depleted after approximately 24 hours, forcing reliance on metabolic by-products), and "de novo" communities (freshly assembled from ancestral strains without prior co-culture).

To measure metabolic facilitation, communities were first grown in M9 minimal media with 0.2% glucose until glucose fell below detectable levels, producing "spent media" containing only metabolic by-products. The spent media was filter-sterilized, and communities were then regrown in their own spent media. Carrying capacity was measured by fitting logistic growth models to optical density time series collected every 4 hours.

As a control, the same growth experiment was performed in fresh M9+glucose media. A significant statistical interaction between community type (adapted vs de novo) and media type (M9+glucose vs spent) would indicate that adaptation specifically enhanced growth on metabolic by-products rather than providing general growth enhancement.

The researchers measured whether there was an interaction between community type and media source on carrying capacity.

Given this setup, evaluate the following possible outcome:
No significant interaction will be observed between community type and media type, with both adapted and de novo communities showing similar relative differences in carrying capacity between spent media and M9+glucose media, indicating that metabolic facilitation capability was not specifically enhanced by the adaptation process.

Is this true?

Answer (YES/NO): NO